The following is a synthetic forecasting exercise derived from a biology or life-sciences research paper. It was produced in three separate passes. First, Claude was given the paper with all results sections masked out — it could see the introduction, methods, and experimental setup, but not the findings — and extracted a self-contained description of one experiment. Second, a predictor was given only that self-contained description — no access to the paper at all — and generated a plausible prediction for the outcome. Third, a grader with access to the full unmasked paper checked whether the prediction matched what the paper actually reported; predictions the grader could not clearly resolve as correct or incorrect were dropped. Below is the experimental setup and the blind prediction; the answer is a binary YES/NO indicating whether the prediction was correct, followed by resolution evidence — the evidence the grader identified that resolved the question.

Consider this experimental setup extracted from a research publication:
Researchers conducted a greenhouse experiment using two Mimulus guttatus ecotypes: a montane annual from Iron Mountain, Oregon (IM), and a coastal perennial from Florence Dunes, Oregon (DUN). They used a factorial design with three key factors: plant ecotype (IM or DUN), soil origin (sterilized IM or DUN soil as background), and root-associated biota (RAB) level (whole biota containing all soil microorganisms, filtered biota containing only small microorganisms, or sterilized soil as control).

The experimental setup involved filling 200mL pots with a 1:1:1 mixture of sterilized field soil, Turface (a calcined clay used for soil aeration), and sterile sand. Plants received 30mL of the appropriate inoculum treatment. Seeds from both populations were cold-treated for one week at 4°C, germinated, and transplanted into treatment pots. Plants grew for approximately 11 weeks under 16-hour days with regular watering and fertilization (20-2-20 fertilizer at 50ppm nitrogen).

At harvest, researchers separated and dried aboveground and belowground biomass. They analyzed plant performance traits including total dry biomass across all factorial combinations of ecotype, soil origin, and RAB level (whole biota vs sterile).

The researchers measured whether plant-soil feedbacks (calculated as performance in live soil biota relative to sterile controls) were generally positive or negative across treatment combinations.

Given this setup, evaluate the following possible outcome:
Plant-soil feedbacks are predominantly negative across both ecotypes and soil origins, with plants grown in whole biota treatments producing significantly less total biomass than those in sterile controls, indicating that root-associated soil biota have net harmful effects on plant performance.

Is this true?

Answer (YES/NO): YES